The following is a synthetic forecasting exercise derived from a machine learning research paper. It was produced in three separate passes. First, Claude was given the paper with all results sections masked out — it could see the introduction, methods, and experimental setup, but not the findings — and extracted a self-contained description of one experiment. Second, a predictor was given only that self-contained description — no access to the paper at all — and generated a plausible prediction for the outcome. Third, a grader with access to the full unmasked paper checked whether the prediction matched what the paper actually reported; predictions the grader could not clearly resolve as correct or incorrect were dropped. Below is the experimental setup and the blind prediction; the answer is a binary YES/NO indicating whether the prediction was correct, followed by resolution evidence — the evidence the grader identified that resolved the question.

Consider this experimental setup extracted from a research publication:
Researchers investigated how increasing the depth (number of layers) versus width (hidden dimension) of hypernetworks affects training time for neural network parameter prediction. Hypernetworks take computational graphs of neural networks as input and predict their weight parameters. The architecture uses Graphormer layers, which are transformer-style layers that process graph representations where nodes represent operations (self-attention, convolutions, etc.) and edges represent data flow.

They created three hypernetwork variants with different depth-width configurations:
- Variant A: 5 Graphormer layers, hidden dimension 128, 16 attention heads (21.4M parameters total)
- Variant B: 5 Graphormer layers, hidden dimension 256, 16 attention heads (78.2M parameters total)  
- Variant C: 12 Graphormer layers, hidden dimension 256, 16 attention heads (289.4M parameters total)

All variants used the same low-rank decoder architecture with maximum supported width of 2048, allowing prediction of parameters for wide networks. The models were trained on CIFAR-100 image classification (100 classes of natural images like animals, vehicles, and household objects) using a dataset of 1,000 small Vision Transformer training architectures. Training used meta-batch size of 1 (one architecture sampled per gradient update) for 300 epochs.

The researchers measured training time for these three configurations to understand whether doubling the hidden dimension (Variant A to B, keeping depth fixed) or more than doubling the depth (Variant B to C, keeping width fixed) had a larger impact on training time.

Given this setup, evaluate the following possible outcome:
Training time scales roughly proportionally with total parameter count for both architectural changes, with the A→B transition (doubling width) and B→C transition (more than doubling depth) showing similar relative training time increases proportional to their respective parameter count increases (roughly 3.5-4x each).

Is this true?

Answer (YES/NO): NO